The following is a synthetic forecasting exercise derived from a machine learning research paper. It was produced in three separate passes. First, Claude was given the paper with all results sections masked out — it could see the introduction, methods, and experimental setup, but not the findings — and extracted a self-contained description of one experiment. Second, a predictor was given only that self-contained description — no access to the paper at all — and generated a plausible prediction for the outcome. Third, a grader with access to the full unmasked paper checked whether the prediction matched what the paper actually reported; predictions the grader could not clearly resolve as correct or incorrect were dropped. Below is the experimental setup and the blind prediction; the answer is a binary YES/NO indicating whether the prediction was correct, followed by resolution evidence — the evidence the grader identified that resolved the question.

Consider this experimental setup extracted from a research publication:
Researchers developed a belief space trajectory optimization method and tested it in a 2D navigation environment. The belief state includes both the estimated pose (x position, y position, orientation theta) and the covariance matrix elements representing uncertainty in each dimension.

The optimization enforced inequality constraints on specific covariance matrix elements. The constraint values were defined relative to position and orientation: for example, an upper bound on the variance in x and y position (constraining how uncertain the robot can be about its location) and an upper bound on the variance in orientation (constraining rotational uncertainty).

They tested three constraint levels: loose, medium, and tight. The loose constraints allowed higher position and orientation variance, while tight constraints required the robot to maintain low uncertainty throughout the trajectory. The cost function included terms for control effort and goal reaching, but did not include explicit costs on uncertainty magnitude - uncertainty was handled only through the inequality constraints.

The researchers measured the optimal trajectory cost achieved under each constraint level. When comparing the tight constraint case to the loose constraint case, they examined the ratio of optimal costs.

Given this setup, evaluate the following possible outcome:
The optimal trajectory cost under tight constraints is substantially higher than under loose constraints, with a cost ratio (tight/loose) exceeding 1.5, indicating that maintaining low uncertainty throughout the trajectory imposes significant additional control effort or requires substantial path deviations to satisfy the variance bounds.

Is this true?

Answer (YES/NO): YES